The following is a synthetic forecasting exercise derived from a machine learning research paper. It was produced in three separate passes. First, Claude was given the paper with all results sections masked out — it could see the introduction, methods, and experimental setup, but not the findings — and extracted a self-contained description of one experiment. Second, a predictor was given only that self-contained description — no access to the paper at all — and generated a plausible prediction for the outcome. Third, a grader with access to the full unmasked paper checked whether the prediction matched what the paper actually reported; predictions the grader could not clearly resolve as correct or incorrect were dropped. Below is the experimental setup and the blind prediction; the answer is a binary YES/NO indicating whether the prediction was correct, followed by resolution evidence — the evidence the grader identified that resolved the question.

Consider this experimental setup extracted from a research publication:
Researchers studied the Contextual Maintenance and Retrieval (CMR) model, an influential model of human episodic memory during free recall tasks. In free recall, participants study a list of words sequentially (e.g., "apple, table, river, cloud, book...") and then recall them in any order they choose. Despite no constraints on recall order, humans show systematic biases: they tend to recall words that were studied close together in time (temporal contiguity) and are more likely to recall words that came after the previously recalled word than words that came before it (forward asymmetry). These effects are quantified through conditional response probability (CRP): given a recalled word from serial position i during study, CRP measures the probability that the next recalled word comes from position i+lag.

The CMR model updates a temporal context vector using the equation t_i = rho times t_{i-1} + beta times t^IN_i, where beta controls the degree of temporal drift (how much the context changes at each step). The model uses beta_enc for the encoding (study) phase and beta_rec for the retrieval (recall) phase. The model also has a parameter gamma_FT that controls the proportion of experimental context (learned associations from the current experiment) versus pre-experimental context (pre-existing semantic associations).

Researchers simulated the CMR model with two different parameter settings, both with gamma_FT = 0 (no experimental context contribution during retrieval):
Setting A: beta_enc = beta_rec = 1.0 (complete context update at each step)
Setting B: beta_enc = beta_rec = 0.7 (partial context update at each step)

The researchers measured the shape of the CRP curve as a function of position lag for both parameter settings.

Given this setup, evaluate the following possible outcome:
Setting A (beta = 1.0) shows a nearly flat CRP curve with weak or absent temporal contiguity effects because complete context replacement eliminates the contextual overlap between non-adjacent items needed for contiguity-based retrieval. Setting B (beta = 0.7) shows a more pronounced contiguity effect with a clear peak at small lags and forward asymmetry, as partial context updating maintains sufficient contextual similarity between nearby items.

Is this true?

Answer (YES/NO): NO